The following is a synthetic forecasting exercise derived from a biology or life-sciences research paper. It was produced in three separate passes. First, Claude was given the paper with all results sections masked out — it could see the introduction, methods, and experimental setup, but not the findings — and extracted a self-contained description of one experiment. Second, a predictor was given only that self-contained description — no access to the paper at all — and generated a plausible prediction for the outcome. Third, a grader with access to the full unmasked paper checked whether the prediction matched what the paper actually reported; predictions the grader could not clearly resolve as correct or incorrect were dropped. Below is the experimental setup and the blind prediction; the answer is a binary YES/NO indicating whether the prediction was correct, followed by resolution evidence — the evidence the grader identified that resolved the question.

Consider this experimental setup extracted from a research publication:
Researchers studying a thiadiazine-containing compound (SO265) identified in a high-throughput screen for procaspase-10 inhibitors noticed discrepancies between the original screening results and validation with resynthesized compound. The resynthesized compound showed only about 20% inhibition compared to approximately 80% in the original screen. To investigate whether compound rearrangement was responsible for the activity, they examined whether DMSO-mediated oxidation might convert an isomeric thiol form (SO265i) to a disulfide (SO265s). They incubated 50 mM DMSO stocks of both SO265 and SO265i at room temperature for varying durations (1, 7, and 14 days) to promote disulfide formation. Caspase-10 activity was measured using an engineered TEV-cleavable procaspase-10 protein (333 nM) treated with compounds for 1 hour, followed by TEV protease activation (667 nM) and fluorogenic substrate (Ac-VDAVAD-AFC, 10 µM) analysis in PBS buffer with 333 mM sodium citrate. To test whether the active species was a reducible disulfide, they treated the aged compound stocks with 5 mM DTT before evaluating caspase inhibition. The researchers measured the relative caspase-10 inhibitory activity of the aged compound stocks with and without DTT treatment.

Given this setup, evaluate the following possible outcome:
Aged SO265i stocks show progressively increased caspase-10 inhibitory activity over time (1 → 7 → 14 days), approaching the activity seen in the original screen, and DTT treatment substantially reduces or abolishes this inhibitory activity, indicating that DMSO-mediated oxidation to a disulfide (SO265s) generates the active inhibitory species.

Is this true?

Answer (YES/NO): YES